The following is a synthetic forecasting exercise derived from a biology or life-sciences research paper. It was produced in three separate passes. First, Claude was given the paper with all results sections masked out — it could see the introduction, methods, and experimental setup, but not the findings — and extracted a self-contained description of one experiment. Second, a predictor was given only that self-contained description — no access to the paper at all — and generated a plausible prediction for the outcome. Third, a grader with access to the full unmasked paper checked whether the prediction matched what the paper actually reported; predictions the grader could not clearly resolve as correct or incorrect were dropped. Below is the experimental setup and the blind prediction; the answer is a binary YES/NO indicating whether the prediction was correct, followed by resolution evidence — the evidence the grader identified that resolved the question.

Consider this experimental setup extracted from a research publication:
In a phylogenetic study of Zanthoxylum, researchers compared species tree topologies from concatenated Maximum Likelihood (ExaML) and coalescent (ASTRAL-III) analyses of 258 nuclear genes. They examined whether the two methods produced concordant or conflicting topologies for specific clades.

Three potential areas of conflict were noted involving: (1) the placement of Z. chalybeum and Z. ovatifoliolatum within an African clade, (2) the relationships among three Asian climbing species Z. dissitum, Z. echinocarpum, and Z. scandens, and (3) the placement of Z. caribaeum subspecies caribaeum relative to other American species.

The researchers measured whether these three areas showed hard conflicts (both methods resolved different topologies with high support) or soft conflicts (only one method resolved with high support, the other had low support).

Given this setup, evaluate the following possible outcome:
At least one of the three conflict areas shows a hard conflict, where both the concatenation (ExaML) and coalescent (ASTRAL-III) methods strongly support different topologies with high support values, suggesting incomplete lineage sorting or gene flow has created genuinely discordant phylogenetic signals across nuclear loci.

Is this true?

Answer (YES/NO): NO